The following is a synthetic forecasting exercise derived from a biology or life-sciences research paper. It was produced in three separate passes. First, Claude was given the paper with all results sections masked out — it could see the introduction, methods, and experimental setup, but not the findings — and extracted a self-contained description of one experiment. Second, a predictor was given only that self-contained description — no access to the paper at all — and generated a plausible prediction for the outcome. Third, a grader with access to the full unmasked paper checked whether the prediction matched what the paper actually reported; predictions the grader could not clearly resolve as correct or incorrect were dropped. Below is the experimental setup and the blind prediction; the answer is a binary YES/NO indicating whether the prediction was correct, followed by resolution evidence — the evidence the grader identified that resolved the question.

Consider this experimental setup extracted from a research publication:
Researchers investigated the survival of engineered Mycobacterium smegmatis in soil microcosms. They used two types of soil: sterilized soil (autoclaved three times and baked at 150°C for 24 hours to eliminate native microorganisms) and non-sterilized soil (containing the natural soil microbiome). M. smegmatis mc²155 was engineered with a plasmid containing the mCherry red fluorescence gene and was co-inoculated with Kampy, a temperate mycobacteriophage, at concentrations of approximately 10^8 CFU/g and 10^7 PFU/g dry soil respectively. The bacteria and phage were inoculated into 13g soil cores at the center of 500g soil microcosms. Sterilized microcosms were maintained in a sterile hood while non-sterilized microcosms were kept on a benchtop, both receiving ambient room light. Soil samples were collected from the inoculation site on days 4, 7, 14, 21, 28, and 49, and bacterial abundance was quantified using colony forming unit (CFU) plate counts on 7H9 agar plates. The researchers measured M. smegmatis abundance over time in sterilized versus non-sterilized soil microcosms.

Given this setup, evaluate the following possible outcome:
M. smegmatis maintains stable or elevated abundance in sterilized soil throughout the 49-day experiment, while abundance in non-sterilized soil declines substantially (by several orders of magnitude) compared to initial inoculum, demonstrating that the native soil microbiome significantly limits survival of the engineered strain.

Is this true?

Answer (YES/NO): NO